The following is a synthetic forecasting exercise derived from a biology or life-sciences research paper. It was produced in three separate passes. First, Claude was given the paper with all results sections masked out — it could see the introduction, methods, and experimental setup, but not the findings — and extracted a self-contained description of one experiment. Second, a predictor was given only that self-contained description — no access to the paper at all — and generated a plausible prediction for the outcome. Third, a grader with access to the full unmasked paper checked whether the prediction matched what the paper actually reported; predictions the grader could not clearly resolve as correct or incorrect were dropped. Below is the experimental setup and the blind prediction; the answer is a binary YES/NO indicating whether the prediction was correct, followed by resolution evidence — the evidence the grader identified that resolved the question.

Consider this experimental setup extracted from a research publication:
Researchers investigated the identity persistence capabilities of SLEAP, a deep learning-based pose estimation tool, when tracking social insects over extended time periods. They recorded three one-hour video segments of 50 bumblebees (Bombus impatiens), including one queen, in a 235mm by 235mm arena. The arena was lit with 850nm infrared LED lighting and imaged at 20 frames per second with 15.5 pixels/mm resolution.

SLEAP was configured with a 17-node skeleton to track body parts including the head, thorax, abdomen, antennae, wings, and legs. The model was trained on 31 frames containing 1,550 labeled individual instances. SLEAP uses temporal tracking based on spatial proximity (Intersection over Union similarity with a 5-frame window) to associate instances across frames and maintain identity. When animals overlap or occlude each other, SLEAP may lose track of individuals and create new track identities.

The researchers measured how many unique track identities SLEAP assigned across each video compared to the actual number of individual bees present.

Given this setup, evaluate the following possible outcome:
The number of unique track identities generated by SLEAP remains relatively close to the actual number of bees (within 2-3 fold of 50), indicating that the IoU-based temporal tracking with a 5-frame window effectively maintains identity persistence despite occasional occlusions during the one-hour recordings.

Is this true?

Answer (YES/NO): NO